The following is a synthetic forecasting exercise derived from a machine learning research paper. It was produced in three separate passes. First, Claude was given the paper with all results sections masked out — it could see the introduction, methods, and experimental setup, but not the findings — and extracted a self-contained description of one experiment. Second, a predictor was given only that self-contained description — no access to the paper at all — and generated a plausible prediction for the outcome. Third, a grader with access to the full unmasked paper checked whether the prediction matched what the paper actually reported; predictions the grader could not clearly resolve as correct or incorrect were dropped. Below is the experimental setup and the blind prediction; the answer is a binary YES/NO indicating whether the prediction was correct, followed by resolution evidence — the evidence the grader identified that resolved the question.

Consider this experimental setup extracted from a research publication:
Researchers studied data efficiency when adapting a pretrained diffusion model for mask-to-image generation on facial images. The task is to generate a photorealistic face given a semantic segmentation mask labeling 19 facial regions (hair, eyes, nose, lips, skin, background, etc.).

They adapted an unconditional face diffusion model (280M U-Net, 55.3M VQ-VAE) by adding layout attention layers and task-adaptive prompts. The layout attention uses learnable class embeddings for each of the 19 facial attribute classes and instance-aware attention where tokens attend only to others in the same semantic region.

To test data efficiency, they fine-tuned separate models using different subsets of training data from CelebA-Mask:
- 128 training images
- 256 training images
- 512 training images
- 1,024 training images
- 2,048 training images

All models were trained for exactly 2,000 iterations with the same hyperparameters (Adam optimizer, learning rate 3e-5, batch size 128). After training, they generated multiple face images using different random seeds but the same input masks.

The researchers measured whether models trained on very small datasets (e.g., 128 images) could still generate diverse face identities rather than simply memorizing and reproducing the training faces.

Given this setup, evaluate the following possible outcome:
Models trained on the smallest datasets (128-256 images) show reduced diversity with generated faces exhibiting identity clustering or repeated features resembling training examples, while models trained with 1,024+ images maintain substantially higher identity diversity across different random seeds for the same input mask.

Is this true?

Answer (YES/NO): NO